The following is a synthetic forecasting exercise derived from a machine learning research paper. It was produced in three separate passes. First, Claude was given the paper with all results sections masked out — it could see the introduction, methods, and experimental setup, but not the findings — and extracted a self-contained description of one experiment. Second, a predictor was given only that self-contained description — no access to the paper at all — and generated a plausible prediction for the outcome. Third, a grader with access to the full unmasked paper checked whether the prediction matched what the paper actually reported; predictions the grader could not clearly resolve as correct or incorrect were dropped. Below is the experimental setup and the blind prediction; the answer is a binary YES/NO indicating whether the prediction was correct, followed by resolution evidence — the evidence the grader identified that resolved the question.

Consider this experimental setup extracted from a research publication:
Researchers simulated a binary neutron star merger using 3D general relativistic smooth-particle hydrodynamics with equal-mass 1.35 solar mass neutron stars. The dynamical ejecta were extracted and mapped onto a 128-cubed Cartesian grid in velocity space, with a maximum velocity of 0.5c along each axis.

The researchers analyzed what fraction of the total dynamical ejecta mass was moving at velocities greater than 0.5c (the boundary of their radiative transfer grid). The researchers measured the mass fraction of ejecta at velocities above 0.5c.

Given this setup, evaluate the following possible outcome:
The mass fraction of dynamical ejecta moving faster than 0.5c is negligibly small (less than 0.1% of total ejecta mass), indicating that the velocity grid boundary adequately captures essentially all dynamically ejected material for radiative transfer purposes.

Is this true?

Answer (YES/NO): NO